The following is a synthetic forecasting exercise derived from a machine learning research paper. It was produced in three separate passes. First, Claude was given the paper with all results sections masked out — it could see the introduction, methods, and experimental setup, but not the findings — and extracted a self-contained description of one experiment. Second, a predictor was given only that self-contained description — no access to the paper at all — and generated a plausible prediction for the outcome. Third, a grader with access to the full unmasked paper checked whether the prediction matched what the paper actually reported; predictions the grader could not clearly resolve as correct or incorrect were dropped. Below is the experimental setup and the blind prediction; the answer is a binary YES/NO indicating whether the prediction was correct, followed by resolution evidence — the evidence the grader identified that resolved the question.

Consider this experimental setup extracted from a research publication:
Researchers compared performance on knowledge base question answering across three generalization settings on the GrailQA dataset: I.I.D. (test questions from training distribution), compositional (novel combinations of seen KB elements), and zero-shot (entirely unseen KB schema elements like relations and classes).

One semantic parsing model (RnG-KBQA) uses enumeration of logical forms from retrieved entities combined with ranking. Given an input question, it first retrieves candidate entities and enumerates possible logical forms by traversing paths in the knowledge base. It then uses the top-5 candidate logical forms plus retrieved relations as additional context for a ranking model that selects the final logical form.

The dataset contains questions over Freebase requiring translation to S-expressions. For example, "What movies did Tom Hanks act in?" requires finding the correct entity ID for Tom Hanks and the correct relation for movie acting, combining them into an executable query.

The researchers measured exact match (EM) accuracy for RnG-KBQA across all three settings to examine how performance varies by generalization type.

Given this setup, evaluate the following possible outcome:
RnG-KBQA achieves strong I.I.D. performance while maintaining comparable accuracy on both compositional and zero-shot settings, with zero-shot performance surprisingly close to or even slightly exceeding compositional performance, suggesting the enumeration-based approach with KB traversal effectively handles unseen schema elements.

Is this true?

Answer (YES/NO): NO